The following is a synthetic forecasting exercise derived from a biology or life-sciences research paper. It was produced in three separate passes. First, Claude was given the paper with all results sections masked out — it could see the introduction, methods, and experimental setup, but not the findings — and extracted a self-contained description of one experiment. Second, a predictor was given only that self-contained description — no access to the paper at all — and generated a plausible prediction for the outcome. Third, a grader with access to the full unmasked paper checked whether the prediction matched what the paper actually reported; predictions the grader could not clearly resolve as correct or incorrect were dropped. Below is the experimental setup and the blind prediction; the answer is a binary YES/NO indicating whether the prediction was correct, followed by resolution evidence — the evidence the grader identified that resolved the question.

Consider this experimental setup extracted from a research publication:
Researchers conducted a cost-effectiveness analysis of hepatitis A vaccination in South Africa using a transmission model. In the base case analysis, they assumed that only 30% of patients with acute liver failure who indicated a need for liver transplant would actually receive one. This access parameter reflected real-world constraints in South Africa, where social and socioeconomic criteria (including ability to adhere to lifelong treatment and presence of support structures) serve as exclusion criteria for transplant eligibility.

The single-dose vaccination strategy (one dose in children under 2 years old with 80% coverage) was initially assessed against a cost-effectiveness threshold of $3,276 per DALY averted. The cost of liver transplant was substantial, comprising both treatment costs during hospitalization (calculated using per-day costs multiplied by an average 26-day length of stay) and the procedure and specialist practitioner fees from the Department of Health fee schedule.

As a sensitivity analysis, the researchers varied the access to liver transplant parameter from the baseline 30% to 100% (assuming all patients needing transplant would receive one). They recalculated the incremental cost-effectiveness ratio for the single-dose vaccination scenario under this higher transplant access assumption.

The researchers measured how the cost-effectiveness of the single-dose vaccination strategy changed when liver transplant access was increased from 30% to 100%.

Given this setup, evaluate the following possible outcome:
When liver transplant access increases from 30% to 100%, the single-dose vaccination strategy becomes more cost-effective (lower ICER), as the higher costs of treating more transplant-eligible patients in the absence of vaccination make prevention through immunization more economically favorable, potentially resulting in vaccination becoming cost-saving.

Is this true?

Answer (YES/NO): YES